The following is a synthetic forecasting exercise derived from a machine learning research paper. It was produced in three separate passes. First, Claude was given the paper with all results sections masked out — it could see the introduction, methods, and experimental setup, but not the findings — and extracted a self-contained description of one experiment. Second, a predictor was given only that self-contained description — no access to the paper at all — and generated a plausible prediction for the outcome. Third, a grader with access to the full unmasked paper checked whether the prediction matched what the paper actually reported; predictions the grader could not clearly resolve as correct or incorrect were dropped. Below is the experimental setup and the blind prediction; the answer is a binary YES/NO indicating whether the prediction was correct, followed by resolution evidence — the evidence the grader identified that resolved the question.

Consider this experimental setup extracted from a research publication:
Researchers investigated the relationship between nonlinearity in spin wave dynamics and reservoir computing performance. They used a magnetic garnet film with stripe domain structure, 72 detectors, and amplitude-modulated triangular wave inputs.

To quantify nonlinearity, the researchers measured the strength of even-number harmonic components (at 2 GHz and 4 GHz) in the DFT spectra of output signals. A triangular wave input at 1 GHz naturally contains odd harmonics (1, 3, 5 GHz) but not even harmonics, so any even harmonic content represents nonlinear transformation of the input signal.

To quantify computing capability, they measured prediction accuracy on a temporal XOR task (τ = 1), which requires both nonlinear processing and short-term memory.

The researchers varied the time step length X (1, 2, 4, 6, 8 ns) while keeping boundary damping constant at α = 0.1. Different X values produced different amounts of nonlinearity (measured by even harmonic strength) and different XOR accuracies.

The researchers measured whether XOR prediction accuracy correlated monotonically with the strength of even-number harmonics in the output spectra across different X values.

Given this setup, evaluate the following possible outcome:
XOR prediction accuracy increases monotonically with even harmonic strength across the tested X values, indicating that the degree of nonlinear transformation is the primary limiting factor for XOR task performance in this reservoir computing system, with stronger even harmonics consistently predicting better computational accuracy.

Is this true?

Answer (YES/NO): NO